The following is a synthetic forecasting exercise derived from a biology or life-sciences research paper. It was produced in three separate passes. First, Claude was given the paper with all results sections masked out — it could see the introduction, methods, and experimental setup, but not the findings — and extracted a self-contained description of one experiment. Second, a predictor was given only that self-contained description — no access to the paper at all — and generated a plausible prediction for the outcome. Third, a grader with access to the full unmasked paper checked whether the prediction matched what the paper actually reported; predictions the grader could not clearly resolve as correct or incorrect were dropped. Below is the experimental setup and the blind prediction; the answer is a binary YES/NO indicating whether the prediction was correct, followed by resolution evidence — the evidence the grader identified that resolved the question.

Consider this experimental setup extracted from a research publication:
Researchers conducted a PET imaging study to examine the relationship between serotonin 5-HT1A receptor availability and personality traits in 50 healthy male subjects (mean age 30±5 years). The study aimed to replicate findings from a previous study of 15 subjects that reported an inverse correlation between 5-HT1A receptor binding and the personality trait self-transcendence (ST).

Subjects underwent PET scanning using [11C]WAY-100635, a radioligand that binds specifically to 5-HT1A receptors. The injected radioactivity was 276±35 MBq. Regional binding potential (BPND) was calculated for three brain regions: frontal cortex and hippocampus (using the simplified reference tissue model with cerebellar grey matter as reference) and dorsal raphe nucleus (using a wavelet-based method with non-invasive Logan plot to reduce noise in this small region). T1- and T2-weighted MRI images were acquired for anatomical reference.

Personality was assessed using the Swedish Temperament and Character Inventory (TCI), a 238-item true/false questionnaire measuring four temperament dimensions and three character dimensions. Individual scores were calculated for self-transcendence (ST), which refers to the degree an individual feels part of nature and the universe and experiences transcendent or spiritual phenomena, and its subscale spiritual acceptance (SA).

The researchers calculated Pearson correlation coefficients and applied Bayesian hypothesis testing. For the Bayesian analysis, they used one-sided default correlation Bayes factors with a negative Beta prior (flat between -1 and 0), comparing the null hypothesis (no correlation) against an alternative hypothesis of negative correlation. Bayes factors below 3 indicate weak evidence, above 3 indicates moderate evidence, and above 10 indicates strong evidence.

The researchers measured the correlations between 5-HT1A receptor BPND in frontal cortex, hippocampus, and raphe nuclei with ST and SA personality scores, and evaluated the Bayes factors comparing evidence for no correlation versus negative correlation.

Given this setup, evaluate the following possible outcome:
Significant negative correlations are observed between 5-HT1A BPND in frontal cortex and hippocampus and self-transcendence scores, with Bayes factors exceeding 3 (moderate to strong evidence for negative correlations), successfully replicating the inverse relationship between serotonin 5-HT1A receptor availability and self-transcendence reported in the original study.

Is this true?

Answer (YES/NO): NO